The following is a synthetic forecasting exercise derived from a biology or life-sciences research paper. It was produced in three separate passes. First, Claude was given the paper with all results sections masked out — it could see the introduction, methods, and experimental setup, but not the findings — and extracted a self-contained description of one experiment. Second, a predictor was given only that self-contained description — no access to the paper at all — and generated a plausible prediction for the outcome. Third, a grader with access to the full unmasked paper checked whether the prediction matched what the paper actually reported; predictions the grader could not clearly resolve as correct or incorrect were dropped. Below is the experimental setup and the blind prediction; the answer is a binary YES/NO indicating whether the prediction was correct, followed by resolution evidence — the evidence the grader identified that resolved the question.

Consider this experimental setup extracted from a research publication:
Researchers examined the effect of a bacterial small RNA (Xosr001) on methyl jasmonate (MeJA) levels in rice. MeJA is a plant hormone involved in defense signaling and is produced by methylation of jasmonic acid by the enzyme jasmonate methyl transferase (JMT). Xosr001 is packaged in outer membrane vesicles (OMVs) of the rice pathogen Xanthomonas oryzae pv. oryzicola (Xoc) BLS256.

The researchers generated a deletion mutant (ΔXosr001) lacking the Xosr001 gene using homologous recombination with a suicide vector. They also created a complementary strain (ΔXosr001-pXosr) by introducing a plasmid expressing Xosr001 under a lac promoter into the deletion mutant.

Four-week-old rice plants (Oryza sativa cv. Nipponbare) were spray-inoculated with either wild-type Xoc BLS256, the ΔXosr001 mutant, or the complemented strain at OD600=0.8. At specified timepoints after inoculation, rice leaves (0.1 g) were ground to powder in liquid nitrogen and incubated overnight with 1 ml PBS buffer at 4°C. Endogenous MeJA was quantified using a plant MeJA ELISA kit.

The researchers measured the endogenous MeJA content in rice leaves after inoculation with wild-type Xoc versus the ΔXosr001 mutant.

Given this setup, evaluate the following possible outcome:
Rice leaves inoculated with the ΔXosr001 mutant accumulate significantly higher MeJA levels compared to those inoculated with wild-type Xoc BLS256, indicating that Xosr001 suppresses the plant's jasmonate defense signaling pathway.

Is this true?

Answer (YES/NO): YES